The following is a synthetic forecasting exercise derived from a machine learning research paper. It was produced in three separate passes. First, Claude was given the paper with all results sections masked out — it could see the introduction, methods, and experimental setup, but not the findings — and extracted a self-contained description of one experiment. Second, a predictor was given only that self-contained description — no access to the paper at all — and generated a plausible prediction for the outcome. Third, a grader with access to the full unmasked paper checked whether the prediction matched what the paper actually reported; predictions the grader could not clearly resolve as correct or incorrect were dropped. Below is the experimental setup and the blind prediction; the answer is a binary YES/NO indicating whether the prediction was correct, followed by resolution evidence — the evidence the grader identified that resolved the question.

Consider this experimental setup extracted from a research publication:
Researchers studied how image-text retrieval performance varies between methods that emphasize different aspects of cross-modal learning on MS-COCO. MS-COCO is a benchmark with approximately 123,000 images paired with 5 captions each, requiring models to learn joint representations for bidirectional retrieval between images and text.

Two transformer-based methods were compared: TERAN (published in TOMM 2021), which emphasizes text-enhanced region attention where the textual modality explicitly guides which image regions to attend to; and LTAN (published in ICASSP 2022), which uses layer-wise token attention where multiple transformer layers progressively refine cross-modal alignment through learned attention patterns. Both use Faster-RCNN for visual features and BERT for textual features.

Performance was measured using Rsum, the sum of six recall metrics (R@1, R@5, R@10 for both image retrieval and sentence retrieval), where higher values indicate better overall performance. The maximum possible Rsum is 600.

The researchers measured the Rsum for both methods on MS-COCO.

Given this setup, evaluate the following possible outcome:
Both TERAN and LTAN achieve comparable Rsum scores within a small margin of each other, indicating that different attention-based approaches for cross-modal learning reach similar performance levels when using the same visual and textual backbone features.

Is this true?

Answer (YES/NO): NO